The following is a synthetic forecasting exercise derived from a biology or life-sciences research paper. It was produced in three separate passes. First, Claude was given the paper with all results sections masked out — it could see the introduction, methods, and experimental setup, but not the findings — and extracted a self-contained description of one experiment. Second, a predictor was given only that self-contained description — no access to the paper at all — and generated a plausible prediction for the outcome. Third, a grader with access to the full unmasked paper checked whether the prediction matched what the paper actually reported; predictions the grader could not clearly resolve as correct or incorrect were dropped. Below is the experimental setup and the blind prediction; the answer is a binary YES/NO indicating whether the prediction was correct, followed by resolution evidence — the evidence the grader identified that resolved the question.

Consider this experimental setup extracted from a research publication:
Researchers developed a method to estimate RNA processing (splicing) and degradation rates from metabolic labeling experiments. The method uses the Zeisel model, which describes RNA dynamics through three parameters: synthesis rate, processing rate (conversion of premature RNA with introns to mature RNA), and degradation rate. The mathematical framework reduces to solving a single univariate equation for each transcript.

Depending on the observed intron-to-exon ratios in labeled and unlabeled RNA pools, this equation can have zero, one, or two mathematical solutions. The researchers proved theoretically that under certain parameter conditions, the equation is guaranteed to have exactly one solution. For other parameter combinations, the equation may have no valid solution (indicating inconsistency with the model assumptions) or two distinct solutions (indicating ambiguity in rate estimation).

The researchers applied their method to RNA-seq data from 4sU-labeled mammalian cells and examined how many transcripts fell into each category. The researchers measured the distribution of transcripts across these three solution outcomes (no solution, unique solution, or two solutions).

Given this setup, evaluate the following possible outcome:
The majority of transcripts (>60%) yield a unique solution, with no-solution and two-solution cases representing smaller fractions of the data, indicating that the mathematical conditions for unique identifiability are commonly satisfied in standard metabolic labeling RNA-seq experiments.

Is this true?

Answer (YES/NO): YES